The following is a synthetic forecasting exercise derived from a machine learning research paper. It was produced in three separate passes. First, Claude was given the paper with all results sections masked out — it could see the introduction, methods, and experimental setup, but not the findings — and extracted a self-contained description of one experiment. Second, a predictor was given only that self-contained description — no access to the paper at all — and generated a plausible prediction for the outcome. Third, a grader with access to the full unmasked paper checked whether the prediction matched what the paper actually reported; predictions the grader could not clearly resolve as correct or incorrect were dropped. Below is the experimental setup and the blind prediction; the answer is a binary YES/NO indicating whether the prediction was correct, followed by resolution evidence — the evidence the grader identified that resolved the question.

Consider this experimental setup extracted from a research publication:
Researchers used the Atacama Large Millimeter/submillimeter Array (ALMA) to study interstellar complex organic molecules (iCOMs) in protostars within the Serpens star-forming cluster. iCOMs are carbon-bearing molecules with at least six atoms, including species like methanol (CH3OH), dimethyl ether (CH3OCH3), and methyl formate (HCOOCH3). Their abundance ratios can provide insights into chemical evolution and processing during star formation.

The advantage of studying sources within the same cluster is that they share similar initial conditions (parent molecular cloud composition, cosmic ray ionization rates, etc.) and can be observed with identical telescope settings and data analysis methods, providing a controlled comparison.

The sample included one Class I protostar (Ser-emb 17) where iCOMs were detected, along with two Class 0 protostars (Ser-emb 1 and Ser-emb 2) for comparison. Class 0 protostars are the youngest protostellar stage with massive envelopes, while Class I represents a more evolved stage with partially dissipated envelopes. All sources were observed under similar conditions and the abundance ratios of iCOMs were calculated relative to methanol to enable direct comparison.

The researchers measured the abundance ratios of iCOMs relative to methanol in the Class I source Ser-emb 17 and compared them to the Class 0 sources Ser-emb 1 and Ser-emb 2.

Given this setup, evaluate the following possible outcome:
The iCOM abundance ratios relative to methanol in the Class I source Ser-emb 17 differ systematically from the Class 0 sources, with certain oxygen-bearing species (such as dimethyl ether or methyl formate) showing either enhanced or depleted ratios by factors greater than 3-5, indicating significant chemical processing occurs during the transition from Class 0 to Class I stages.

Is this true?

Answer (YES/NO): NO